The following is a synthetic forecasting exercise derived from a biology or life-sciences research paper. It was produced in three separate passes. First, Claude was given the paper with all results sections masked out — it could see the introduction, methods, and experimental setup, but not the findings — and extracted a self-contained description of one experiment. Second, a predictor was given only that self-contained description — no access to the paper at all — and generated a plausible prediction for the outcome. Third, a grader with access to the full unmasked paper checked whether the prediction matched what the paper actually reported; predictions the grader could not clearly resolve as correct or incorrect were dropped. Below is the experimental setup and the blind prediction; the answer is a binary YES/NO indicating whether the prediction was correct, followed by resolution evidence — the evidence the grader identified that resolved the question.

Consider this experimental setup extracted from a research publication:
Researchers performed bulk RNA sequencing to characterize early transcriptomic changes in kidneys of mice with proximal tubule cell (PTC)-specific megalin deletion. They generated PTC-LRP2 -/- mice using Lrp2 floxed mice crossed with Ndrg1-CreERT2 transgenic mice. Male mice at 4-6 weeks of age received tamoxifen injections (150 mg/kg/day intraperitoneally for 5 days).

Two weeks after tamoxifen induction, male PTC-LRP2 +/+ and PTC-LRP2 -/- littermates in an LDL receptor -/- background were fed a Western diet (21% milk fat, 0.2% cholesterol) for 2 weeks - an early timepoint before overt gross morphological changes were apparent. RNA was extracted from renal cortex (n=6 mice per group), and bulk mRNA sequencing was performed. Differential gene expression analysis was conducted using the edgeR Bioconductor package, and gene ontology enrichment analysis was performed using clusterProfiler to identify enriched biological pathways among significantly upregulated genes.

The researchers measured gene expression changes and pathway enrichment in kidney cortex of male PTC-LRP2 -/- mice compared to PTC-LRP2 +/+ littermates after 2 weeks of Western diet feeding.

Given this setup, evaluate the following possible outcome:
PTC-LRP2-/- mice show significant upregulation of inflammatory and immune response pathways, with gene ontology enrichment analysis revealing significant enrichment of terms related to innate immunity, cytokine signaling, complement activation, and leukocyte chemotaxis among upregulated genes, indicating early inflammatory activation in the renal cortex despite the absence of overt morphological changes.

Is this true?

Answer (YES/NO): YES